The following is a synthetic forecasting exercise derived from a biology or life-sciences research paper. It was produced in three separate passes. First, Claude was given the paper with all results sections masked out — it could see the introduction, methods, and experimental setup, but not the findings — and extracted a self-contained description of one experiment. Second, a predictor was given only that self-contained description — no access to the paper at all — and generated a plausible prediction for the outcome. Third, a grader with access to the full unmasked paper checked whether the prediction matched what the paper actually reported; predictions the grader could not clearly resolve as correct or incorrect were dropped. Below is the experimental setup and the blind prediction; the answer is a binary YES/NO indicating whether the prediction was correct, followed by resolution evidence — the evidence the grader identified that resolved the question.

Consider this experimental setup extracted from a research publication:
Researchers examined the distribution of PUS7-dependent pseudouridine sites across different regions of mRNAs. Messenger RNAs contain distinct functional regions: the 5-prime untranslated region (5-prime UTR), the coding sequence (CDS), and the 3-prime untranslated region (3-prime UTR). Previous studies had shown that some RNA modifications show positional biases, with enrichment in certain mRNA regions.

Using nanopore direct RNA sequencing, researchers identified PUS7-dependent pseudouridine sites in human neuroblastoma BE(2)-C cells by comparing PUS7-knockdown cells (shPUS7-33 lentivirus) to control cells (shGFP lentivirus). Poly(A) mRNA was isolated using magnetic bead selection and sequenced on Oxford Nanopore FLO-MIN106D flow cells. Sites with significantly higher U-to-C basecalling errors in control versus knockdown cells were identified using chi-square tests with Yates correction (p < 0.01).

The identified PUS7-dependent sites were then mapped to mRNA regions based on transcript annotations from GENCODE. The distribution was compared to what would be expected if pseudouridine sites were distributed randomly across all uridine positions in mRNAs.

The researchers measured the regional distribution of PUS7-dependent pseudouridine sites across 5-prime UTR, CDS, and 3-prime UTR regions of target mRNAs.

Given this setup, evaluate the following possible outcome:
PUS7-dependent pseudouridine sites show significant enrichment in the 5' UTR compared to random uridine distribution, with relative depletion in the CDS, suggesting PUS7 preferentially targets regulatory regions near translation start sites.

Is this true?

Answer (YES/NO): NO